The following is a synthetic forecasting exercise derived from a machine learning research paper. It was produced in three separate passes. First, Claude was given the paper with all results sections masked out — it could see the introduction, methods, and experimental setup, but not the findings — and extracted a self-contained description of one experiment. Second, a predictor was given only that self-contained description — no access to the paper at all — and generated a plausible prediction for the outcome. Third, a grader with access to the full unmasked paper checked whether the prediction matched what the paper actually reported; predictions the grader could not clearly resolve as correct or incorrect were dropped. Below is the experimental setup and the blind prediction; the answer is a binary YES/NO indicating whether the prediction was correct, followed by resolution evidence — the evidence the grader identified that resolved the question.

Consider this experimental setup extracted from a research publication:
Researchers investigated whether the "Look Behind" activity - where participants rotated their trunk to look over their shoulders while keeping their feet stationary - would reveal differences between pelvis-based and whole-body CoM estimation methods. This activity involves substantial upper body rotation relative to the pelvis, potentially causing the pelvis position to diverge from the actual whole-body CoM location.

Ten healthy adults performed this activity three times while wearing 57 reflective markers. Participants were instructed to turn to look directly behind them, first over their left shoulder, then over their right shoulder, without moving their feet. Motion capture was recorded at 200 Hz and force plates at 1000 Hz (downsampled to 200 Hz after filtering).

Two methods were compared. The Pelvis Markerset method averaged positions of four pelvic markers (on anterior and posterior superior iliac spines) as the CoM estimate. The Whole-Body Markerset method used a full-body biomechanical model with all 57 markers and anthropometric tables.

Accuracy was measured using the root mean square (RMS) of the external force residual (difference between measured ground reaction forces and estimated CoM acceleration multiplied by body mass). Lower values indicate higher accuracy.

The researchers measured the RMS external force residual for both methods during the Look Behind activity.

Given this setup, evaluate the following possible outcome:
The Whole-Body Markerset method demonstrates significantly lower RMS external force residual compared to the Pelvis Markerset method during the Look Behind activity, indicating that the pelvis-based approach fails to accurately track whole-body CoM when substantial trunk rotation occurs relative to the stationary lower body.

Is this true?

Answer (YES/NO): NO